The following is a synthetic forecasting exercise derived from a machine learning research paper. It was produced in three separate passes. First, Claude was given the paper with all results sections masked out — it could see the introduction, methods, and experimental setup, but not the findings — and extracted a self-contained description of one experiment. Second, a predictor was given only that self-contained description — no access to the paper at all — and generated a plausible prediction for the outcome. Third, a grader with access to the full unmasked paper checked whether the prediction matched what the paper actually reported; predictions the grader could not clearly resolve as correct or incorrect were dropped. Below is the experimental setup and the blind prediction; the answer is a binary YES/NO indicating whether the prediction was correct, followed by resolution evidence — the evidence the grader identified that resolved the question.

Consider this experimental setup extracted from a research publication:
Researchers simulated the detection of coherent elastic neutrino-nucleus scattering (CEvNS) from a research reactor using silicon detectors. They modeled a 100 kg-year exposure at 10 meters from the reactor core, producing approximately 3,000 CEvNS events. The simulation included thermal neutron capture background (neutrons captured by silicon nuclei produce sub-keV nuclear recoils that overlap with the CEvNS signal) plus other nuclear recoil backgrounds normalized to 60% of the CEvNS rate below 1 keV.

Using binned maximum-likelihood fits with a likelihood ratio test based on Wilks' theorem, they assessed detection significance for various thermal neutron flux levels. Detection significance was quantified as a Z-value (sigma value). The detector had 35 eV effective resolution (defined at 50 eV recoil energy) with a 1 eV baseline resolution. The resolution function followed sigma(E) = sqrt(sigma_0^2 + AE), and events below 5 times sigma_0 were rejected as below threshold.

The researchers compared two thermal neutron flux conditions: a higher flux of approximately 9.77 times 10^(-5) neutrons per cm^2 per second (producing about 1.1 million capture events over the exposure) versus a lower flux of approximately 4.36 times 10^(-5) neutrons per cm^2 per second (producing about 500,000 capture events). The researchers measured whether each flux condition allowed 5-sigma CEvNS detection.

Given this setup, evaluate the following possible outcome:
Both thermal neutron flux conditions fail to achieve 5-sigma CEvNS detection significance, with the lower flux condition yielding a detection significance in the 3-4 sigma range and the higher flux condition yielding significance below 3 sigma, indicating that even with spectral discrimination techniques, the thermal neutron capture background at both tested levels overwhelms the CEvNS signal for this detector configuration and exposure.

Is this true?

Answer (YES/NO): NO